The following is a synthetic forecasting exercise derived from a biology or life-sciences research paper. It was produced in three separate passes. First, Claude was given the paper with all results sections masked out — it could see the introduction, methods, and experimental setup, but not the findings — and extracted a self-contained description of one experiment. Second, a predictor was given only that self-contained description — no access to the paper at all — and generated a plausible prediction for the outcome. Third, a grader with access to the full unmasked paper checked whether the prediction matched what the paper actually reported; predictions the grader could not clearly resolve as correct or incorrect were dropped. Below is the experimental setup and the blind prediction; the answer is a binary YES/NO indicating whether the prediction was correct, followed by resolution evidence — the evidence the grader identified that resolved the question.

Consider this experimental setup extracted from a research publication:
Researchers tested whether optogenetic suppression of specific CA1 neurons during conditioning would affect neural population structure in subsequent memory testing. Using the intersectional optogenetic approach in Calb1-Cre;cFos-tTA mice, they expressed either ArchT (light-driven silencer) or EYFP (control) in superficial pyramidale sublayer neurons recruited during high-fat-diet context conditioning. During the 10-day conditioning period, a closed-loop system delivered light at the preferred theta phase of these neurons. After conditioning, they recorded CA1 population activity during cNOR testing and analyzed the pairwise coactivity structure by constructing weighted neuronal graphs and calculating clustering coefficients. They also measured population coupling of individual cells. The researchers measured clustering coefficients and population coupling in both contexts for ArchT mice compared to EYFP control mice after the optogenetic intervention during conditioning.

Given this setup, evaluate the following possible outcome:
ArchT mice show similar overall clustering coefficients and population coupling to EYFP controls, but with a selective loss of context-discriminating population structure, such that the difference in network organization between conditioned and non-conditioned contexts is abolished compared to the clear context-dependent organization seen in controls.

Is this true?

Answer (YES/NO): NO